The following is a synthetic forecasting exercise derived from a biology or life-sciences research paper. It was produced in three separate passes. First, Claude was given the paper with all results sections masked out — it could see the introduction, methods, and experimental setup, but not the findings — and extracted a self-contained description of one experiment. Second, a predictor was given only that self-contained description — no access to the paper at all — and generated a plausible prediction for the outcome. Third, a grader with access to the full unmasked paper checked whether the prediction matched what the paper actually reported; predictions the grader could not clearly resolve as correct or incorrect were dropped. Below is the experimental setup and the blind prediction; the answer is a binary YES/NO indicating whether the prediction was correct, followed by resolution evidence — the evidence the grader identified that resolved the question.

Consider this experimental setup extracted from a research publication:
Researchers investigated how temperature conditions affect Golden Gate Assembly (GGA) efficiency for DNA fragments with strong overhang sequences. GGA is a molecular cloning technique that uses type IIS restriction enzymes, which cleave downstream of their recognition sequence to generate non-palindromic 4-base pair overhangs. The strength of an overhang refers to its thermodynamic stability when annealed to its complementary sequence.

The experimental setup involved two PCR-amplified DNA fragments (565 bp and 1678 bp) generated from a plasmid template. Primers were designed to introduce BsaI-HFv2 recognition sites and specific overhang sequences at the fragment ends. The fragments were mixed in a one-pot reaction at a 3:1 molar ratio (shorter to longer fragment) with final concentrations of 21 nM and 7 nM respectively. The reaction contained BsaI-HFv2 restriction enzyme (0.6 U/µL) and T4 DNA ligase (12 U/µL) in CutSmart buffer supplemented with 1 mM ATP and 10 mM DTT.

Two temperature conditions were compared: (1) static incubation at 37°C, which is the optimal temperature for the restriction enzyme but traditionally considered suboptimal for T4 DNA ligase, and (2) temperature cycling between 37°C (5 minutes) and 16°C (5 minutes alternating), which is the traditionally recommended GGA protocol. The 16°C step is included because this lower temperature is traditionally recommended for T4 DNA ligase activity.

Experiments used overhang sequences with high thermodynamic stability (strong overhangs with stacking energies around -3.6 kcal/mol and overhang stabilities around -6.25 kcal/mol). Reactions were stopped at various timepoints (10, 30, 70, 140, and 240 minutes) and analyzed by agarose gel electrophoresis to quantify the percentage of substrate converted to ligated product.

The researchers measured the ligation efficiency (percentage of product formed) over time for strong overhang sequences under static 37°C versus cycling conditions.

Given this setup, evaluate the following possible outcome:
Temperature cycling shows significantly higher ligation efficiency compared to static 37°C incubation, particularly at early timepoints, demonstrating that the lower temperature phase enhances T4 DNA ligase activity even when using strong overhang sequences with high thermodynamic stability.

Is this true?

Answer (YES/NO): NO